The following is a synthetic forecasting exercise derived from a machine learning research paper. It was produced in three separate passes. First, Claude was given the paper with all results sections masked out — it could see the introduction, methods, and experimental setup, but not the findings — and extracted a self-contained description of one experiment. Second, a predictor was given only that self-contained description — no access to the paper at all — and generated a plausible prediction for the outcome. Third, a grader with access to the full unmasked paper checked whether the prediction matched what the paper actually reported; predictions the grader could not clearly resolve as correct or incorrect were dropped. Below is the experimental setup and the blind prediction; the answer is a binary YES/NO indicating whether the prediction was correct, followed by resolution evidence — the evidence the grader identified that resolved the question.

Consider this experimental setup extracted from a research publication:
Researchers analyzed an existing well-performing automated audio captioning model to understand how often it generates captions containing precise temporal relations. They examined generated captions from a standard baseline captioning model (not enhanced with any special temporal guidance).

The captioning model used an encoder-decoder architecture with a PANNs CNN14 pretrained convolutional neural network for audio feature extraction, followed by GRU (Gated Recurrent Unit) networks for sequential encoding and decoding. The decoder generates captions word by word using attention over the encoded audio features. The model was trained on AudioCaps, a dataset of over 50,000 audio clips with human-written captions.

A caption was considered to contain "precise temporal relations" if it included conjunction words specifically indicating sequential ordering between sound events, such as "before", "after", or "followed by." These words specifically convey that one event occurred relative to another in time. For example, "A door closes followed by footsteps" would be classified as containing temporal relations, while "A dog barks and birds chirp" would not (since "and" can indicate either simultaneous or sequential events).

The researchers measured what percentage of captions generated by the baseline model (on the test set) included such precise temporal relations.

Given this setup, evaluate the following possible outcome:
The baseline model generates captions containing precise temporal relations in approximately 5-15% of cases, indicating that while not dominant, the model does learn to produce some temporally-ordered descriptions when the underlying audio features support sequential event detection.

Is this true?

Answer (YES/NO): YES